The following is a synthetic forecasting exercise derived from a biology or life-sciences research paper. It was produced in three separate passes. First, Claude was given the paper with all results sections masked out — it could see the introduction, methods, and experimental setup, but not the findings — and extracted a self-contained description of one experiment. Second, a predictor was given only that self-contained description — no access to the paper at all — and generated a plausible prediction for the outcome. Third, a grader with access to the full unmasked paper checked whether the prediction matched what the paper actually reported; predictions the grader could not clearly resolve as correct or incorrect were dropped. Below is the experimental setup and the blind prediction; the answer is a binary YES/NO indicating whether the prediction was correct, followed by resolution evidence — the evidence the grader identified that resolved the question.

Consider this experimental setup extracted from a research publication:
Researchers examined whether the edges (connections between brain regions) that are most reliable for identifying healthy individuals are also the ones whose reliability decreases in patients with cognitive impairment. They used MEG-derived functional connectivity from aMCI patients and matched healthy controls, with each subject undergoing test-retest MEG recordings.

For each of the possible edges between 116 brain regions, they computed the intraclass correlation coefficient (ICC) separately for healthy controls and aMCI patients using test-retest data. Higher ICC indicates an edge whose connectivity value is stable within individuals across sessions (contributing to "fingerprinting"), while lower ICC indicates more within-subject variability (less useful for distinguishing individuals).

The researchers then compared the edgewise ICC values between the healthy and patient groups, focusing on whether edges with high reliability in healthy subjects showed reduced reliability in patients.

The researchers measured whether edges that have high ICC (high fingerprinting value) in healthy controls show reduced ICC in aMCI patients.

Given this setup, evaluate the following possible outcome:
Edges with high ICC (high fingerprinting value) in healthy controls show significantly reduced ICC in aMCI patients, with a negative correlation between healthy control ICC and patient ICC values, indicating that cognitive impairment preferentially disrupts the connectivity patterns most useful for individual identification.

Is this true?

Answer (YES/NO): NO